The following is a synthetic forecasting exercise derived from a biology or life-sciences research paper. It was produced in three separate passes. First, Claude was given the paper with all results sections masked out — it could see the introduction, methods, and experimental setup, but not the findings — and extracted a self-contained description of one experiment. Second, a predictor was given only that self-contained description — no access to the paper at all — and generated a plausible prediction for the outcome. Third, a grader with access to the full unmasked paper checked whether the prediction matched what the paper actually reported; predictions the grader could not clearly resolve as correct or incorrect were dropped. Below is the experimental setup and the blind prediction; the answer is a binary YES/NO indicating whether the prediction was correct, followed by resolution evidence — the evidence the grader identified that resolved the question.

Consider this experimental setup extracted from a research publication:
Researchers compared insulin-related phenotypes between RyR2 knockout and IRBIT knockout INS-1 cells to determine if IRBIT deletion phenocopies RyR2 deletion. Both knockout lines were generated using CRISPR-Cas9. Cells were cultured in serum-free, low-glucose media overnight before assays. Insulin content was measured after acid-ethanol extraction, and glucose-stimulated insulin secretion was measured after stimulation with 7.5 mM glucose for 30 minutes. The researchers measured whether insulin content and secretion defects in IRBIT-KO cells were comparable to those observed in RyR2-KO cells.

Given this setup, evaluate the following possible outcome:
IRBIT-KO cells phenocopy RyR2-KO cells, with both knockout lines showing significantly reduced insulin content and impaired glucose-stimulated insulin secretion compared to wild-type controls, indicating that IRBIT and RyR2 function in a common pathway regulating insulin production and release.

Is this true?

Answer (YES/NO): NO